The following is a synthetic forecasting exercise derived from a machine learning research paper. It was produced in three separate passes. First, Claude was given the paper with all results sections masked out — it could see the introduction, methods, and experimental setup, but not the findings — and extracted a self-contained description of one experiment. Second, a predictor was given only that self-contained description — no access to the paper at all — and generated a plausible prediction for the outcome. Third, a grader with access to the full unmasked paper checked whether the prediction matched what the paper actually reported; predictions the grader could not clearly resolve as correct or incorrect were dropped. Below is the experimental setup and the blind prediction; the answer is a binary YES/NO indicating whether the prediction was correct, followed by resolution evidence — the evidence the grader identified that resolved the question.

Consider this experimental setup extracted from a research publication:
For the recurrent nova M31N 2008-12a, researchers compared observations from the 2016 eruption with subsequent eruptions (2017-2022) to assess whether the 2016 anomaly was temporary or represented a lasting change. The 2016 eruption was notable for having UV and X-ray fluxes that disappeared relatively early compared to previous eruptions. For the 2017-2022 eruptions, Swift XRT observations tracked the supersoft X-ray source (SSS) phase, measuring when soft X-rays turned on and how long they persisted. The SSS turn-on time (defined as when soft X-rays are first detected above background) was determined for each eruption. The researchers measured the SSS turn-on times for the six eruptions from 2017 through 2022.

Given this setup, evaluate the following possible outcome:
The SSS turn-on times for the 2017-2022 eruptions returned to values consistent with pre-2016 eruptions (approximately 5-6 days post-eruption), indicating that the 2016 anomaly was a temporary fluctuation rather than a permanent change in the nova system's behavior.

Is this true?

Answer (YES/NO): YES